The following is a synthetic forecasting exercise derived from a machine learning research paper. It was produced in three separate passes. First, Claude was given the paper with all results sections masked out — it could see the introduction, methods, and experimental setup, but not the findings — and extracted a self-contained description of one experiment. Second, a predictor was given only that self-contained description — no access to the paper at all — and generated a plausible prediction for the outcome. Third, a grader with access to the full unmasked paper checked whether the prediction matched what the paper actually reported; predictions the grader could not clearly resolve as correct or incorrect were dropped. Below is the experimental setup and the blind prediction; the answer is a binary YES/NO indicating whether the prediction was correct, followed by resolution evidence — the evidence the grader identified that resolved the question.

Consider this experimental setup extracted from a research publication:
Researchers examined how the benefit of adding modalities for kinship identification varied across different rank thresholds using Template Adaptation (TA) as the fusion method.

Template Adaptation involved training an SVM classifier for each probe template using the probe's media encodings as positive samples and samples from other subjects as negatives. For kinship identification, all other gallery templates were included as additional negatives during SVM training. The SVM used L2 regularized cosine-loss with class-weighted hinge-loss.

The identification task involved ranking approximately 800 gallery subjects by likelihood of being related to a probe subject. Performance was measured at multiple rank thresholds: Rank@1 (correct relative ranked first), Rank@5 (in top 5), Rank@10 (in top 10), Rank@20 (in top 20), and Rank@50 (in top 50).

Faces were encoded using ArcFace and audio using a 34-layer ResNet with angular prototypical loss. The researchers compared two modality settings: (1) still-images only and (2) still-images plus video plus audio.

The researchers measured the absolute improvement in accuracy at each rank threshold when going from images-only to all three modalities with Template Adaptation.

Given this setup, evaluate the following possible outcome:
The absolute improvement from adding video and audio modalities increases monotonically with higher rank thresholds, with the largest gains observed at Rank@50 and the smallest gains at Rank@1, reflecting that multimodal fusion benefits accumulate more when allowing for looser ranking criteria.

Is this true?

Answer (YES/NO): NO